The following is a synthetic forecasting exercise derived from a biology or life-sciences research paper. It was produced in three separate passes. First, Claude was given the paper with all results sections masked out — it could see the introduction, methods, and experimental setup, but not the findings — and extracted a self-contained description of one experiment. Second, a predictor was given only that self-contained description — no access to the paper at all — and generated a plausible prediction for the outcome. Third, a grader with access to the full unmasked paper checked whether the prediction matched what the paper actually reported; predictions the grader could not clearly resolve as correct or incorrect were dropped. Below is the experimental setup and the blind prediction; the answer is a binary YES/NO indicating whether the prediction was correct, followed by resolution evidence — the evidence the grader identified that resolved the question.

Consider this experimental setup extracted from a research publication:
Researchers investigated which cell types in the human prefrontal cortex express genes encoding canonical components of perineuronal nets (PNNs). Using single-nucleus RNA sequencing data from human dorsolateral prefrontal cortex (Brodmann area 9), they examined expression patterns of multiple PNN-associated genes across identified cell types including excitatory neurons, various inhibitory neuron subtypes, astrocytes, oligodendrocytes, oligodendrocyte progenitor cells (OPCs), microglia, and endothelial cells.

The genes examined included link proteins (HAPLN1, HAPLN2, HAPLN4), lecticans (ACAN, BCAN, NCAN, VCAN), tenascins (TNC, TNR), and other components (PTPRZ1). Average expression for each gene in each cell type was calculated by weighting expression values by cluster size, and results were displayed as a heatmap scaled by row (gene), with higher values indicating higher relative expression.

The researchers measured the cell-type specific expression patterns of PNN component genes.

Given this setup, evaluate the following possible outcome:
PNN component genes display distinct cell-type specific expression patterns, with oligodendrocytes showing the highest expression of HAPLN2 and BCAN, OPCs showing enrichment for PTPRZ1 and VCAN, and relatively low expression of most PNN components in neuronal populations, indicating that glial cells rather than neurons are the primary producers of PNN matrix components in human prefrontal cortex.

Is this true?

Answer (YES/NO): NO